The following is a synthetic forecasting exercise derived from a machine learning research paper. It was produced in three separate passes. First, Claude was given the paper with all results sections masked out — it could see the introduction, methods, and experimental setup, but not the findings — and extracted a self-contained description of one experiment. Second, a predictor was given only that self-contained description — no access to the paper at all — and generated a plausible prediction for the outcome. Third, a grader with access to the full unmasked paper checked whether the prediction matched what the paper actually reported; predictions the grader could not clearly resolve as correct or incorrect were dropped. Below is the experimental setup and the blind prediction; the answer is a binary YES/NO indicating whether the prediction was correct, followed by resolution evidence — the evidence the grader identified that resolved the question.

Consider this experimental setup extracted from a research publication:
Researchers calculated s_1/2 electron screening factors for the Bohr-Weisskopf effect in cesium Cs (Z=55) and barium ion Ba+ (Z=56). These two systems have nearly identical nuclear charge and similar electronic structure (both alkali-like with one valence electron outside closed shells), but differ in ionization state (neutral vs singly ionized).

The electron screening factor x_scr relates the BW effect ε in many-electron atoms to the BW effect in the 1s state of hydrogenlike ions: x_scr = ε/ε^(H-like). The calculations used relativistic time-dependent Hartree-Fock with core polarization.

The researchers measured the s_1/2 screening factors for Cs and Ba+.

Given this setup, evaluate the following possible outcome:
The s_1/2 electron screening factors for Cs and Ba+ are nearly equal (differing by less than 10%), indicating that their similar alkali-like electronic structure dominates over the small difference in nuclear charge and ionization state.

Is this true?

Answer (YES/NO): YES